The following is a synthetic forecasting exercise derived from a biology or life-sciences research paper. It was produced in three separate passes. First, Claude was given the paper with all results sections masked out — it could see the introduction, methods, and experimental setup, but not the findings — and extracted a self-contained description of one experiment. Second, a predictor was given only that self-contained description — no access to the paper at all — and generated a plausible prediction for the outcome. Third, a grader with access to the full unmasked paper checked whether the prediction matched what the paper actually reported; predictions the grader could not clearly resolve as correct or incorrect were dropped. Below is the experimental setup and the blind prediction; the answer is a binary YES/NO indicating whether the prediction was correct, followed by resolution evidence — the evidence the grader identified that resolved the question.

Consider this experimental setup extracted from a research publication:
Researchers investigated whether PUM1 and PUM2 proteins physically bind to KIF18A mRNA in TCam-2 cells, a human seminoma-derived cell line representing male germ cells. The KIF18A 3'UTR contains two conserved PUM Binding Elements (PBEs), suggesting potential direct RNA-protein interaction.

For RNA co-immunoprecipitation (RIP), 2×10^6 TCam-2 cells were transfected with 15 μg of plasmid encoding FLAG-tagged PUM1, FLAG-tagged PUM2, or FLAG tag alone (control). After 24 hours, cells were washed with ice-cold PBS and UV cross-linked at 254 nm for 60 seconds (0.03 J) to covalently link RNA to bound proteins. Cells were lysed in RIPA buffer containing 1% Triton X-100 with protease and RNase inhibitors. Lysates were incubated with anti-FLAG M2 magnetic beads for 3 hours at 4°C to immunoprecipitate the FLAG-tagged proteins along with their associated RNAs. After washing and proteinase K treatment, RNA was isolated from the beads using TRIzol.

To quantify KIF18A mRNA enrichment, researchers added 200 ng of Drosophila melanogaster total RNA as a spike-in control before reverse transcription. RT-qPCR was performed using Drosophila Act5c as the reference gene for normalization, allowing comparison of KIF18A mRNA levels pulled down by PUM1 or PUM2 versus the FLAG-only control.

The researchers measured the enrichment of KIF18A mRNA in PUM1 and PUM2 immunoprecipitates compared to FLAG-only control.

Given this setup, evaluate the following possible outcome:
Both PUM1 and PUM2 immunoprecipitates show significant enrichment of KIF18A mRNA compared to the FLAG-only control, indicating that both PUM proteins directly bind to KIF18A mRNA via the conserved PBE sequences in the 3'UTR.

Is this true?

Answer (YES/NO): YES